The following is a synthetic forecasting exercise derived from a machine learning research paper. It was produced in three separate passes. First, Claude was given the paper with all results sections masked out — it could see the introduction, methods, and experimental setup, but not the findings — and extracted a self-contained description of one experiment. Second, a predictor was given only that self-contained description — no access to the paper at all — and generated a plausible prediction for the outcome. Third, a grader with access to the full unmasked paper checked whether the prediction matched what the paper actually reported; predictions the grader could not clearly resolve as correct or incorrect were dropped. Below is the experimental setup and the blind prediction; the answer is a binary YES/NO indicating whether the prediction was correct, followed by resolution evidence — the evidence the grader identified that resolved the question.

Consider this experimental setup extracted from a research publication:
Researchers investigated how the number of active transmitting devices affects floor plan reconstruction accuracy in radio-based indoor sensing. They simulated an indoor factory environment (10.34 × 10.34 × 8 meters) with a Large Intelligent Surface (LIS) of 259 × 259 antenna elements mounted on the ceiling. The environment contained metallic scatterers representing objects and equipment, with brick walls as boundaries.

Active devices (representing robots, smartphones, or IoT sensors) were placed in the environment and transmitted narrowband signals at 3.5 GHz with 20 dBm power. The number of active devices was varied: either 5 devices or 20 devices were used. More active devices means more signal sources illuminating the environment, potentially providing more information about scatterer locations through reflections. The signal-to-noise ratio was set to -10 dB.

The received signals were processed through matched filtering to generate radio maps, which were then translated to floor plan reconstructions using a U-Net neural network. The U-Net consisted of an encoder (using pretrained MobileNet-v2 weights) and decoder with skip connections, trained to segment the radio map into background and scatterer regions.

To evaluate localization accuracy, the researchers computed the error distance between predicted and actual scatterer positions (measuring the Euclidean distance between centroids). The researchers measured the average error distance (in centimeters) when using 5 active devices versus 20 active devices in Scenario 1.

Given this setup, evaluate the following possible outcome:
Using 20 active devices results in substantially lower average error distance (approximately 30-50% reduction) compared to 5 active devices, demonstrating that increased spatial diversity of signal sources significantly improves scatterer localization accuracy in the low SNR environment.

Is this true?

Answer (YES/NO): YES